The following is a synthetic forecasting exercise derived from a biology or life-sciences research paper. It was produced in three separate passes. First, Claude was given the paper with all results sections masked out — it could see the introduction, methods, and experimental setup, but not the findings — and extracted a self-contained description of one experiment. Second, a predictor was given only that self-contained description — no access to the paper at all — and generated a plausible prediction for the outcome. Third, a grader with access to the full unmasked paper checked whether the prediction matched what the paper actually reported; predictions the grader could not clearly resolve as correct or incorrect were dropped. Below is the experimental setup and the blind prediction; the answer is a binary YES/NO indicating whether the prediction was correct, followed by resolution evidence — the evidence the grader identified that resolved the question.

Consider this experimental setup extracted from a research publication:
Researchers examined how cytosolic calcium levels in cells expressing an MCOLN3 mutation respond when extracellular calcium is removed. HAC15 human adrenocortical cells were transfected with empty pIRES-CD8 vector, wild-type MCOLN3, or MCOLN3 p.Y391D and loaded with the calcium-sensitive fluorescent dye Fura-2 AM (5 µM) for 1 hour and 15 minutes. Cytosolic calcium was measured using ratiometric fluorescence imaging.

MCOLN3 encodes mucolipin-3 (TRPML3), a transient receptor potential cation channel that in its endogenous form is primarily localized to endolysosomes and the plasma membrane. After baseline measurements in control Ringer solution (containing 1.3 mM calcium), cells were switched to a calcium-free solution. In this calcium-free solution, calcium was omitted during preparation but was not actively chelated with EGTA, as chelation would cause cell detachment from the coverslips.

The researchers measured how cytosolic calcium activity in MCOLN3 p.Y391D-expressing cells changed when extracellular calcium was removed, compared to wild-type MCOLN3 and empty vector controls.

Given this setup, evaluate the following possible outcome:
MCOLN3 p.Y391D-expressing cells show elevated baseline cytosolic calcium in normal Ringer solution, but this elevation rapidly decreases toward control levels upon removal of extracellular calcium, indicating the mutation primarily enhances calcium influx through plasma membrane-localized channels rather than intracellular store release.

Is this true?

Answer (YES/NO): YES